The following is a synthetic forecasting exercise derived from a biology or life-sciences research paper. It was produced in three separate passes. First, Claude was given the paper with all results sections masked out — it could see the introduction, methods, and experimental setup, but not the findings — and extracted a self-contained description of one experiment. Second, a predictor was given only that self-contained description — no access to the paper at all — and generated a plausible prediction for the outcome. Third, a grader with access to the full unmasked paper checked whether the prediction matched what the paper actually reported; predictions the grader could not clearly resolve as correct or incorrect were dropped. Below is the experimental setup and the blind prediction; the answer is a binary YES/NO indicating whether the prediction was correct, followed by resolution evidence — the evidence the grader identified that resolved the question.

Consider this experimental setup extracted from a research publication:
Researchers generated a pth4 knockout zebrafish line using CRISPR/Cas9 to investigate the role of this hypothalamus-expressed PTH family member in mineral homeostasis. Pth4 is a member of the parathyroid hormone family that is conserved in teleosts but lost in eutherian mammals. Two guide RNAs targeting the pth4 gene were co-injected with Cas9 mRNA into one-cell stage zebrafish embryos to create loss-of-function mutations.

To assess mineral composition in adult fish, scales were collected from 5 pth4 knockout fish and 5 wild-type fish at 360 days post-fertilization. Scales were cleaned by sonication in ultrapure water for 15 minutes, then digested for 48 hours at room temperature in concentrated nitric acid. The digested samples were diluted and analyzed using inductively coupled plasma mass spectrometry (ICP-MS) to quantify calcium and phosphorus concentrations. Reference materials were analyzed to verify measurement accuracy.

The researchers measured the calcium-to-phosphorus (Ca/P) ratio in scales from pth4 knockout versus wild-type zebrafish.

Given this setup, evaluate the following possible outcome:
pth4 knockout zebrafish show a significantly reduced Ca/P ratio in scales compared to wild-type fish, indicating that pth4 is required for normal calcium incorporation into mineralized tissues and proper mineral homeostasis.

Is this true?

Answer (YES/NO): YES